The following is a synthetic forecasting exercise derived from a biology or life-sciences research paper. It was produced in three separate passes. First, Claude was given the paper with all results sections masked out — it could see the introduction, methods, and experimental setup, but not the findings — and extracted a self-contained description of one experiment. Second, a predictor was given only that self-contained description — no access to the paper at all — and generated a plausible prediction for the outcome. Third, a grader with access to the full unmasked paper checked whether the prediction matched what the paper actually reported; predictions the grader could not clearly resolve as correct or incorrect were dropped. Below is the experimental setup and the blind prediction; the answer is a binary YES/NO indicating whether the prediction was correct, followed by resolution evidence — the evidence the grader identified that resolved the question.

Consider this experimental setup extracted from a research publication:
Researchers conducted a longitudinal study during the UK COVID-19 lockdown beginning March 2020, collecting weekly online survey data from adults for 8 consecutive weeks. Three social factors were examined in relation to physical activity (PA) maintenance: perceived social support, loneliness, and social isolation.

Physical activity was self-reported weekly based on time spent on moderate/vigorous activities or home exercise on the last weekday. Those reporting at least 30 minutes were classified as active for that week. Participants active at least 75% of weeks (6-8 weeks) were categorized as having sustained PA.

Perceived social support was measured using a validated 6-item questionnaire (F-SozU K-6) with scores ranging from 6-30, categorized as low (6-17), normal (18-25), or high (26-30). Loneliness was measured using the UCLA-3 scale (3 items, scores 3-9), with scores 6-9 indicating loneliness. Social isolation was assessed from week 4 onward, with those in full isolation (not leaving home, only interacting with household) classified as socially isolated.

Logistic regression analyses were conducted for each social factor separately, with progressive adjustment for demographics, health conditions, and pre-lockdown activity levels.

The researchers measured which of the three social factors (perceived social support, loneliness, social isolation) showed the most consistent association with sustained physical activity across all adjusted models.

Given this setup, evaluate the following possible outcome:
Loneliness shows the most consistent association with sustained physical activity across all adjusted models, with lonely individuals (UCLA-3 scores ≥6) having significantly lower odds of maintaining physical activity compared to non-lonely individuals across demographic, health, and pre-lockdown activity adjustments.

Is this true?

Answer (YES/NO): NO